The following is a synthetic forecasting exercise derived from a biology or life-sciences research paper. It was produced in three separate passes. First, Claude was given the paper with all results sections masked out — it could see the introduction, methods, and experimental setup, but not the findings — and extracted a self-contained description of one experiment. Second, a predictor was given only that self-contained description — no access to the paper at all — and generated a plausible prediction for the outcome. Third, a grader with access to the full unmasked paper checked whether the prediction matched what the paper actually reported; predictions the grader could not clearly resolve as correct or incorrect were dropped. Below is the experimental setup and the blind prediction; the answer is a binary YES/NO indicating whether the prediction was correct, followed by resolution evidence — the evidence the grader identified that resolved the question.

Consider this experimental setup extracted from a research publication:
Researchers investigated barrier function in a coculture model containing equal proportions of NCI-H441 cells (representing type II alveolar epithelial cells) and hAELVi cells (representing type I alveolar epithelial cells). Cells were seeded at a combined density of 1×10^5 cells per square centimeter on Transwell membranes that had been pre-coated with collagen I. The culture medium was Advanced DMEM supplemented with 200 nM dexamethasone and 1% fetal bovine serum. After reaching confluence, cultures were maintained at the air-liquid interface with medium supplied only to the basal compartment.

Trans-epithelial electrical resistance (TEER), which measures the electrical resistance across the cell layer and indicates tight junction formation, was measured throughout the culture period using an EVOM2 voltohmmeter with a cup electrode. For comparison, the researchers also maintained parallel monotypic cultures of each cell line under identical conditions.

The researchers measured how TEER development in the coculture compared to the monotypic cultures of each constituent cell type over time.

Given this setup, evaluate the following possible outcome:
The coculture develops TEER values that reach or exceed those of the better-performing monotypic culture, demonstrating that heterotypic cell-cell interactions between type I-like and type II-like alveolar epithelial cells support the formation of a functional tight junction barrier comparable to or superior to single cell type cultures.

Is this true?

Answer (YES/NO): YES